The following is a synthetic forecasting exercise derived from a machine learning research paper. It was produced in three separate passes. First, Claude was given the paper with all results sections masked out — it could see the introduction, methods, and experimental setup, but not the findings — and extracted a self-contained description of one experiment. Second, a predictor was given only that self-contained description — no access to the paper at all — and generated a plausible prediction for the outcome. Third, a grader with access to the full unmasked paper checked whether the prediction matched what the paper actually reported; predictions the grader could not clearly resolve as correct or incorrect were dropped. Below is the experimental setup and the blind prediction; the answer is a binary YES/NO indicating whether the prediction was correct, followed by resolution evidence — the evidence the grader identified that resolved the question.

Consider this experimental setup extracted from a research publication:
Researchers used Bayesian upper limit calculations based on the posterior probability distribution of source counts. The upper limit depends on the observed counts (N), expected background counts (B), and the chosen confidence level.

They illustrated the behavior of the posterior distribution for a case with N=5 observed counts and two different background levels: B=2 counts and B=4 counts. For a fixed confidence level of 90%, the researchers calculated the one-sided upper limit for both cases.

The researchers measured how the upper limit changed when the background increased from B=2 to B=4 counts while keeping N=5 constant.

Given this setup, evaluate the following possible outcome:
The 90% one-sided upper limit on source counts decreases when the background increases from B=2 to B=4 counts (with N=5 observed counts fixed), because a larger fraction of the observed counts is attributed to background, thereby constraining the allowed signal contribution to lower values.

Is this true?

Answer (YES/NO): YES